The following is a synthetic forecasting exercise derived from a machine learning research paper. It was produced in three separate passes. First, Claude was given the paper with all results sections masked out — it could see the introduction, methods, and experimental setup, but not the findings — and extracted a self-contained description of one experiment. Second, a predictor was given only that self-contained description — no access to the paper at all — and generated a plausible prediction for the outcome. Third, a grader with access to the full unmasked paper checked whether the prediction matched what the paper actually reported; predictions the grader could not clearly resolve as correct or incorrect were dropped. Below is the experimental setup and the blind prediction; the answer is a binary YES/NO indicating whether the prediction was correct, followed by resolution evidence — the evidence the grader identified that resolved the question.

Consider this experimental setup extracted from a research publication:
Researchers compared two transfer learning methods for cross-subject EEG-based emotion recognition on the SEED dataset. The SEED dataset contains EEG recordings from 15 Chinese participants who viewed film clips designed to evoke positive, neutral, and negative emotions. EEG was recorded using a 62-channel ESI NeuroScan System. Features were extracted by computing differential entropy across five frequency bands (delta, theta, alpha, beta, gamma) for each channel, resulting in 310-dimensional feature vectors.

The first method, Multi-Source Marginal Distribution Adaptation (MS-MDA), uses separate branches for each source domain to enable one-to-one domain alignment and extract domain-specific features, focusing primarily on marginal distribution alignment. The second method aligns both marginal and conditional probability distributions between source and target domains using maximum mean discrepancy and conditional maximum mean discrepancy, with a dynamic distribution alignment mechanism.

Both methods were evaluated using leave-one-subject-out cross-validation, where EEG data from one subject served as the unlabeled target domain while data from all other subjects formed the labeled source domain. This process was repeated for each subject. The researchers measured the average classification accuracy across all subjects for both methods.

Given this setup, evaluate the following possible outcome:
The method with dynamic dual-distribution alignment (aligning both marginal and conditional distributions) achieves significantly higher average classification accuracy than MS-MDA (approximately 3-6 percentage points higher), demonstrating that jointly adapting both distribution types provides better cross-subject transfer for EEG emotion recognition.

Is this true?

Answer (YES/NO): NO